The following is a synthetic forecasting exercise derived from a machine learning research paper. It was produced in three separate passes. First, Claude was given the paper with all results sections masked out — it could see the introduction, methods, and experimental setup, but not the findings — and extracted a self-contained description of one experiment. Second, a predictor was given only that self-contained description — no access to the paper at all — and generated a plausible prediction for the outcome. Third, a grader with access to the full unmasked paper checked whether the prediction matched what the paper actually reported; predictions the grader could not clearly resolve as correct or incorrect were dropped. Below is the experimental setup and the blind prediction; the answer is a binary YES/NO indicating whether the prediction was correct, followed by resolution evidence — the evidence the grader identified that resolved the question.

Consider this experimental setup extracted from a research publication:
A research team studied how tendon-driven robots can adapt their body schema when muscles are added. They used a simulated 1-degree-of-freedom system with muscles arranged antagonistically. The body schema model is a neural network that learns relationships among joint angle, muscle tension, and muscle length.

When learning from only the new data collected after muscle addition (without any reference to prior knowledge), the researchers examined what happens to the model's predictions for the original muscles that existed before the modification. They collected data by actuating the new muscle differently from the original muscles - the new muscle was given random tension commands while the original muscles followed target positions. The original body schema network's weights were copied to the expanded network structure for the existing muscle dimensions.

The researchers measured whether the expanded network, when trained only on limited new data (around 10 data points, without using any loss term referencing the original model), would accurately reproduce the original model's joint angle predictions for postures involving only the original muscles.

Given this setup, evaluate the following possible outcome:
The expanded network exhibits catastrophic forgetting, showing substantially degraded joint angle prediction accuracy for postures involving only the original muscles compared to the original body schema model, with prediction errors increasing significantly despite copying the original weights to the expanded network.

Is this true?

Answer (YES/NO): NO